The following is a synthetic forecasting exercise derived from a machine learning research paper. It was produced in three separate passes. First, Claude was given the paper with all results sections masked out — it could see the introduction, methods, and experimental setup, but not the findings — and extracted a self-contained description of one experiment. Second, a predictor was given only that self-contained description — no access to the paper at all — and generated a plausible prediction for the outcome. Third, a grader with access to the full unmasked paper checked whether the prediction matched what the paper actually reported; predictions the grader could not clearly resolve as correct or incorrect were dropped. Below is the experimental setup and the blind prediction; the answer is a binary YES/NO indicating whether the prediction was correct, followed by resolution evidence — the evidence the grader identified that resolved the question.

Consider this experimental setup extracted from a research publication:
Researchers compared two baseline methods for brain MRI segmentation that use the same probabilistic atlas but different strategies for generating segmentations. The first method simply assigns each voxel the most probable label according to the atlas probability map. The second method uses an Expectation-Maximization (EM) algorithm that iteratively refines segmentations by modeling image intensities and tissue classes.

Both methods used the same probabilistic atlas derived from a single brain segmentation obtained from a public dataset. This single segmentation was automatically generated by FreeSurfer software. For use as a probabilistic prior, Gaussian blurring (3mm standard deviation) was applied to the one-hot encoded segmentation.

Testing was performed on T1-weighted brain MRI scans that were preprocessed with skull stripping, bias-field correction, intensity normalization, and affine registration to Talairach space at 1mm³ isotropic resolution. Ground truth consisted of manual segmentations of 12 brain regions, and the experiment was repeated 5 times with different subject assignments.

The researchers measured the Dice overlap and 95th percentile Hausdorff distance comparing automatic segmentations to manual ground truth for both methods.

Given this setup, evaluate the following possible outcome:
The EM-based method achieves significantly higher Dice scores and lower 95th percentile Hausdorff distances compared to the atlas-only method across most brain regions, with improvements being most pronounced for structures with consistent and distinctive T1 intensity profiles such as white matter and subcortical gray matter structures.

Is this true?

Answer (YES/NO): NO